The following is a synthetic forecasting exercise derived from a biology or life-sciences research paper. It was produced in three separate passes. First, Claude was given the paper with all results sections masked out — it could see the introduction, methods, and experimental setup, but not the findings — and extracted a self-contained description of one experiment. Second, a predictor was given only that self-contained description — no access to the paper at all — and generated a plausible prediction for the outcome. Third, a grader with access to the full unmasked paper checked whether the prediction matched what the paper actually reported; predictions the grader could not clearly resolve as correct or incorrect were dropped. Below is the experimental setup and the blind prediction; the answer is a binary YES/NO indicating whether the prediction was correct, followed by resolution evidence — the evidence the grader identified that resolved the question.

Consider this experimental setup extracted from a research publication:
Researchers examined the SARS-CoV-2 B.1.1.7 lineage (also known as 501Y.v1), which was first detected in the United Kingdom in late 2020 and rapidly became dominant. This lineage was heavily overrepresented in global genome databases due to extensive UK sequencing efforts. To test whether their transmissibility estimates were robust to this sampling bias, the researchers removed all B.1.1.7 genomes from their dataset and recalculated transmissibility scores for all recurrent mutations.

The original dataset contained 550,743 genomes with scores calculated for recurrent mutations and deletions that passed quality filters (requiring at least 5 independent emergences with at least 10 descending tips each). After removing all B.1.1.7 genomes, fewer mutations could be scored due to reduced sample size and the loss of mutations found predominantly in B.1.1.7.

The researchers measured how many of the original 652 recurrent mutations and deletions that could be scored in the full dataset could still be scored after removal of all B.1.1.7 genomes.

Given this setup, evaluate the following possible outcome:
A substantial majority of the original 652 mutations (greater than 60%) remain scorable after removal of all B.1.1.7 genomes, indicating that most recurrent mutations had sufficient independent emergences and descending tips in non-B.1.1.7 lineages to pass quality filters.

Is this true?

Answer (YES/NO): NO